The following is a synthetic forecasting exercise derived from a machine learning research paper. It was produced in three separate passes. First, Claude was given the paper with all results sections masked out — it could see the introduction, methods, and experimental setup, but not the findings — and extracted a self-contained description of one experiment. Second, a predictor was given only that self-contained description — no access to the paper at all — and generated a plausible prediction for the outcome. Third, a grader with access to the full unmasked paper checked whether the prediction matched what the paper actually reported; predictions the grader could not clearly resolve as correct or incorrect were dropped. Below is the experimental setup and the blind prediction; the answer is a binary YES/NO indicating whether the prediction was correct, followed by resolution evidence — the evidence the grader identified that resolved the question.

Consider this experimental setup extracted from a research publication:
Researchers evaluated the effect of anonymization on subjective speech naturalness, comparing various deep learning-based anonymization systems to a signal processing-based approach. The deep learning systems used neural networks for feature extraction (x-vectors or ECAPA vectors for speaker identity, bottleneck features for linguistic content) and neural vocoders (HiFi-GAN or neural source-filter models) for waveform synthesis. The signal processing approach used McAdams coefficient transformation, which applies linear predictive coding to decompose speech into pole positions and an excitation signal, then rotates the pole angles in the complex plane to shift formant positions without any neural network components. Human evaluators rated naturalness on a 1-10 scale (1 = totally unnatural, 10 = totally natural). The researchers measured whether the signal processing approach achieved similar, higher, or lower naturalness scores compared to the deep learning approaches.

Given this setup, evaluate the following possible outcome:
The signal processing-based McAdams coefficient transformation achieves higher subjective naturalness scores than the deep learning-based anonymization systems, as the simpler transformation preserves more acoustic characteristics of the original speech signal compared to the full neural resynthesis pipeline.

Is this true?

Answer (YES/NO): NO